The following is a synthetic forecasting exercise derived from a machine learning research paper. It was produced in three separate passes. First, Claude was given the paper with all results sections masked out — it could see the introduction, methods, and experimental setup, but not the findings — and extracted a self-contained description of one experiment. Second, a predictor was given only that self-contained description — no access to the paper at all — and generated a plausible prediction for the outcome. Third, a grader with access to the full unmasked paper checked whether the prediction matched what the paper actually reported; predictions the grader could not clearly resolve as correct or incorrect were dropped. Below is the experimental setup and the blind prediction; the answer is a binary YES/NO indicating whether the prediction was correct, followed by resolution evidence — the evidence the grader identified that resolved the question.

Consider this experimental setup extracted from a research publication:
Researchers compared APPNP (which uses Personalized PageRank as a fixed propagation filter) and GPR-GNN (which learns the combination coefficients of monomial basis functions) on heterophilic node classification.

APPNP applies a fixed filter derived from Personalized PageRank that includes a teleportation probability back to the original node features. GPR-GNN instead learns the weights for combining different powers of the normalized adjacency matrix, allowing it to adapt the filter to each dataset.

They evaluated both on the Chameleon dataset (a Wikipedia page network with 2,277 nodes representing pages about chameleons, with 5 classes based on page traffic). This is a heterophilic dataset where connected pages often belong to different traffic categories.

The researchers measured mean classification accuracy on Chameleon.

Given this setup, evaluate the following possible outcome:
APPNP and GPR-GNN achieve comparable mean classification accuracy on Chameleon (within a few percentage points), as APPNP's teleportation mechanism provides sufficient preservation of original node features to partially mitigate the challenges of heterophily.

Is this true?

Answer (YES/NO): NO